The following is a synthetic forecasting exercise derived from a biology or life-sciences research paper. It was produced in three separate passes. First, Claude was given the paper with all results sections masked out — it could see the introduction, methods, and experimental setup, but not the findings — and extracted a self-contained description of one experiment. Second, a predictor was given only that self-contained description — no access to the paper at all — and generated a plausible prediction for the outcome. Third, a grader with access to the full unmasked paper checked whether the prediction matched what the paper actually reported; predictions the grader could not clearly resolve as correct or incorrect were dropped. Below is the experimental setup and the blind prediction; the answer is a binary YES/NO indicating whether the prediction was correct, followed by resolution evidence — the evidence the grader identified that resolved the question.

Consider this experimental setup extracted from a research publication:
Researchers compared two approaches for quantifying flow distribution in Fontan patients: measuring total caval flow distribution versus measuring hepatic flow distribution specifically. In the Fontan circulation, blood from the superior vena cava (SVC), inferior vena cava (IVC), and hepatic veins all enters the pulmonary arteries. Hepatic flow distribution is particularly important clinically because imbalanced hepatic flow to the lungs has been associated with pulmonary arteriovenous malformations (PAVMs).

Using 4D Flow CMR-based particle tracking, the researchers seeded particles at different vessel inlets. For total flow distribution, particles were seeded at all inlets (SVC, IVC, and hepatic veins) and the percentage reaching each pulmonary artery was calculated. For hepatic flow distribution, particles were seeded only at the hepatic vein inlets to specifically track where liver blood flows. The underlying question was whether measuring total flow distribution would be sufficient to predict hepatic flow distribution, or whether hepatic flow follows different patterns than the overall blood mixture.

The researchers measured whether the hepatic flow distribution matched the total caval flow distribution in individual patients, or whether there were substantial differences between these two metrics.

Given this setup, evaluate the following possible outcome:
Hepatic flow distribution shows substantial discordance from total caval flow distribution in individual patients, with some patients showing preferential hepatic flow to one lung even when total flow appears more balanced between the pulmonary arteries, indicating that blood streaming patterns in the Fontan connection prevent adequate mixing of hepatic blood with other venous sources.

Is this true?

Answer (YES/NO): YES